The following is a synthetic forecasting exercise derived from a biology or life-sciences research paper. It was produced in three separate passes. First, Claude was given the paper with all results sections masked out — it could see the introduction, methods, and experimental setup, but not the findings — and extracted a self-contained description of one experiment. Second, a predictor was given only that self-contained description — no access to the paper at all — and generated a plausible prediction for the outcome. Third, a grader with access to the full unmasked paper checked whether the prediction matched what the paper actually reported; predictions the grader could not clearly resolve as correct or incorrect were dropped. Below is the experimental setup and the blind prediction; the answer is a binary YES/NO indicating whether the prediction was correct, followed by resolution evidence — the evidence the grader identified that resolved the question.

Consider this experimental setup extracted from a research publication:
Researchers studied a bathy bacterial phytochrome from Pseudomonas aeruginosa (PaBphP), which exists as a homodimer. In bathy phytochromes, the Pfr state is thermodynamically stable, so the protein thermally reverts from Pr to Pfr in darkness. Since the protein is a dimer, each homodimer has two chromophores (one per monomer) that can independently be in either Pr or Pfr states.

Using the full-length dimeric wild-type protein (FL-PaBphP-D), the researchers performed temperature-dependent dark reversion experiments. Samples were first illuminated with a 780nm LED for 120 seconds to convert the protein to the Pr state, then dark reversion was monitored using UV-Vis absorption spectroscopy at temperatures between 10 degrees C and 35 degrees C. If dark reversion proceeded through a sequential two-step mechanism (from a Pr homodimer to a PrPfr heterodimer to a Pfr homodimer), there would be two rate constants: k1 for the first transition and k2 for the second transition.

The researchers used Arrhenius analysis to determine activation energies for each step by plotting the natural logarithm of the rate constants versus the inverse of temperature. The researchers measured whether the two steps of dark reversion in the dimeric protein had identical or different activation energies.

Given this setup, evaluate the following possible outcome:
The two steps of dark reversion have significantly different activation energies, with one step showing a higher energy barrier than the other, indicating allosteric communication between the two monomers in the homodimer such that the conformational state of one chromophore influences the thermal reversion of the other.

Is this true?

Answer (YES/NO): YES